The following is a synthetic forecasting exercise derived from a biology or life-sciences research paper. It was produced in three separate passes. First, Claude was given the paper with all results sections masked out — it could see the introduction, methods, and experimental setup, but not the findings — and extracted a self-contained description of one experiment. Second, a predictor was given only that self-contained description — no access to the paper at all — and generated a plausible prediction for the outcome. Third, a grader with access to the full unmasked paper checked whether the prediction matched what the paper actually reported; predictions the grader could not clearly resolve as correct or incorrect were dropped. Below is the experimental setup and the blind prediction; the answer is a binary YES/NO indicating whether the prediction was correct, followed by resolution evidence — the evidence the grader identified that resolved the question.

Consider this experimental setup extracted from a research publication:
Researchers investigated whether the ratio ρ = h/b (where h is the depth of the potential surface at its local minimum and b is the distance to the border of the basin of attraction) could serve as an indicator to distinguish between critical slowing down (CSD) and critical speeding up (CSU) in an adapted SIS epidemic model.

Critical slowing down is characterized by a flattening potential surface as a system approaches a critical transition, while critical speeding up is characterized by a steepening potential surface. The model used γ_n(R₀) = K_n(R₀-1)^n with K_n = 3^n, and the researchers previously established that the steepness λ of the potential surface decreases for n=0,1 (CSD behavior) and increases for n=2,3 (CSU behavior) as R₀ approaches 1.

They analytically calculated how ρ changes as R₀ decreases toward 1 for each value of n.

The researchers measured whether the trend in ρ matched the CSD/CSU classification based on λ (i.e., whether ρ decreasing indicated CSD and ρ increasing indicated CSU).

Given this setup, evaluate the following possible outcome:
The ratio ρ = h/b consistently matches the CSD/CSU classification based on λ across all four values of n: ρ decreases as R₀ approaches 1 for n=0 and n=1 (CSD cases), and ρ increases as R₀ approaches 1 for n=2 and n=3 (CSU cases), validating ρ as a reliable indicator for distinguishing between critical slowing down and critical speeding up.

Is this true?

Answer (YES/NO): NO